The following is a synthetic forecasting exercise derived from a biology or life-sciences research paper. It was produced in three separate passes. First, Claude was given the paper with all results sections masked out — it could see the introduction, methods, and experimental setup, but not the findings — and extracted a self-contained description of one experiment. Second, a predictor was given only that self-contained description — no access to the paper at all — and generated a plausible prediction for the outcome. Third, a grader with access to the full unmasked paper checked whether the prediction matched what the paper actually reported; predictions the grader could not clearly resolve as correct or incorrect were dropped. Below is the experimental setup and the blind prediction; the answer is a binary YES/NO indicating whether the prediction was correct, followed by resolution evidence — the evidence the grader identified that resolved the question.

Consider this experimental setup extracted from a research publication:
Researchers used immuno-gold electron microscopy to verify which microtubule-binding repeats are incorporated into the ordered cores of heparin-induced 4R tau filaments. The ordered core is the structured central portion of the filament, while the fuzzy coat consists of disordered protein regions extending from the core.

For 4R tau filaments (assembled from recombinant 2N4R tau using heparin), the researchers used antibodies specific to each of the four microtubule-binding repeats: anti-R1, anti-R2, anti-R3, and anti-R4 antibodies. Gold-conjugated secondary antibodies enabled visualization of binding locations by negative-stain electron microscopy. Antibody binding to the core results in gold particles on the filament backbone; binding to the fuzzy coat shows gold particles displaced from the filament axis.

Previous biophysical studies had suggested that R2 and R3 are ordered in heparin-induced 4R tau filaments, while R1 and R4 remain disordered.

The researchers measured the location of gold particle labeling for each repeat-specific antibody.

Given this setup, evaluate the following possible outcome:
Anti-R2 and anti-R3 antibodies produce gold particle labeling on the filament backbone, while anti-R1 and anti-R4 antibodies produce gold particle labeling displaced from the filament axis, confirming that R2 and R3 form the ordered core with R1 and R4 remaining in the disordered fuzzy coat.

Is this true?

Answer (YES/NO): NO